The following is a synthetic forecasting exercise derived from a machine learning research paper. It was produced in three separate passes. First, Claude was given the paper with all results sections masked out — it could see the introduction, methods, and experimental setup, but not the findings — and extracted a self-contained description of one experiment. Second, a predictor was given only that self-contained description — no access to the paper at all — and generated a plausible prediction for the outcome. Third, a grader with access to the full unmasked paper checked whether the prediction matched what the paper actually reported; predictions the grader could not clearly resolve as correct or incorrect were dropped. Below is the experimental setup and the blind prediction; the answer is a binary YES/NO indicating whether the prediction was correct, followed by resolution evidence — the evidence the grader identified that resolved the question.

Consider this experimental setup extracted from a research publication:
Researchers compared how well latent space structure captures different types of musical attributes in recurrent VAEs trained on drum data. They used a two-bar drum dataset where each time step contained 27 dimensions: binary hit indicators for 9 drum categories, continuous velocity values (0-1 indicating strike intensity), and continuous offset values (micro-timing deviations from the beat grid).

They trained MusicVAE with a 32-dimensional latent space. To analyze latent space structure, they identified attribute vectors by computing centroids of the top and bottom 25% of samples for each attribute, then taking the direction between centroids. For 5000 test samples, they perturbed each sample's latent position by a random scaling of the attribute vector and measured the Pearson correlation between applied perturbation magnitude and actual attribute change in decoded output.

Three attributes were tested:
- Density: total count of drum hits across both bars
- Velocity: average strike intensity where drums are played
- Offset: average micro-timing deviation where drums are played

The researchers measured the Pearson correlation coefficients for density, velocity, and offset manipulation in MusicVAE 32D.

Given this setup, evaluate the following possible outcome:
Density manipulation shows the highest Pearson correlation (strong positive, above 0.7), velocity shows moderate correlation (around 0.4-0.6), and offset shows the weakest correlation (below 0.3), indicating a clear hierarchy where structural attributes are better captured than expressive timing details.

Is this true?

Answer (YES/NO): NO